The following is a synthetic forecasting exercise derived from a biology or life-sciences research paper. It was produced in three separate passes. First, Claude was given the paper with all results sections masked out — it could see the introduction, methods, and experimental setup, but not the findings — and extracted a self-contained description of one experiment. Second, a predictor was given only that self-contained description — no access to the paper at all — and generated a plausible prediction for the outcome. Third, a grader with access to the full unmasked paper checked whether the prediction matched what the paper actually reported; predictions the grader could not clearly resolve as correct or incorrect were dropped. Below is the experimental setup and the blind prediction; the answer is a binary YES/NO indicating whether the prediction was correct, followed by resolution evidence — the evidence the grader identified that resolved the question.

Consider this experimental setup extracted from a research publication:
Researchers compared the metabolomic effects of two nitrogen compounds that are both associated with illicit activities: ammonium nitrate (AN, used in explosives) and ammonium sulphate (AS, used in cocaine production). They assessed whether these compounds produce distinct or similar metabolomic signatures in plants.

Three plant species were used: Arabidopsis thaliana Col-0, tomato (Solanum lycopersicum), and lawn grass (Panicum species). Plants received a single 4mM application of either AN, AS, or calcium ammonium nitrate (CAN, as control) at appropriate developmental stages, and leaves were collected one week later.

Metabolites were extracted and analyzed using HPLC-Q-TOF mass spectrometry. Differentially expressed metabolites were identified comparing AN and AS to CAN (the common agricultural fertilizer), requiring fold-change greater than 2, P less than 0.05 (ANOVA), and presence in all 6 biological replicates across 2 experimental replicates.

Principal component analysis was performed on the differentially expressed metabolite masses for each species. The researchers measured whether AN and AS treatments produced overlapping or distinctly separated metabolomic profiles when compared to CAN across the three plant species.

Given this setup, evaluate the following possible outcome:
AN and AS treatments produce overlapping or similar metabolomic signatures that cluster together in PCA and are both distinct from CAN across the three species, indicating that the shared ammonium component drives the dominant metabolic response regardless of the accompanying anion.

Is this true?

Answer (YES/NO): YES